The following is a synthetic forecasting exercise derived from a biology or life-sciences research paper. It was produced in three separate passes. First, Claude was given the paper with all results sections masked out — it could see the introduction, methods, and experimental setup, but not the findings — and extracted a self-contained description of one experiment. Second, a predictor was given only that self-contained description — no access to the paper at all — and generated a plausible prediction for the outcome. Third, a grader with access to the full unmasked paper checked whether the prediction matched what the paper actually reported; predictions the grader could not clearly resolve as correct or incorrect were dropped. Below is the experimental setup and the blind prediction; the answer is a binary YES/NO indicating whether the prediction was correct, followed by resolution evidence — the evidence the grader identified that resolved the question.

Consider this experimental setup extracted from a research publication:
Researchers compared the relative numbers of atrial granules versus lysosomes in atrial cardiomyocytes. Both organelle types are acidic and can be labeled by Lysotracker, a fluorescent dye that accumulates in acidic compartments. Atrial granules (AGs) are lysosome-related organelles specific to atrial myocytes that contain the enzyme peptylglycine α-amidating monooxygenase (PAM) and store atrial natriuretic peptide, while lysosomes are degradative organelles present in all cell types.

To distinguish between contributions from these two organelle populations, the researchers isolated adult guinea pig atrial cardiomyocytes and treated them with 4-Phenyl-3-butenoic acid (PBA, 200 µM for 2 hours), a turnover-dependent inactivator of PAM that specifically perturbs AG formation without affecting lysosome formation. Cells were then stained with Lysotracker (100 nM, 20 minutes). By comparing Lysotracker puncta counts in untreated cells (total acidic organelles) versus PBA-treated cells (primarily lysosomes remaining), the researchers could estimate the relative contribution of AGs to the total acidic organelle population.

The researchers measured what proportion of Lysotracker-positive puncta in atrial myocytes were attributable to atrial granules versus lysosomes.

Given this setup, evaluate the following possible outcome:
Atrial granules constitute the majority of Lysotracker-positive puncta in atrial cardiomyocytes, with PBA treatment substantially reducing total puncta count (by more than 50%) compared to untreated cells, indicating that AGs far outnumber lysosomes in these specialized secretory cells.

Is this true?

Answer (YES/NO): YES